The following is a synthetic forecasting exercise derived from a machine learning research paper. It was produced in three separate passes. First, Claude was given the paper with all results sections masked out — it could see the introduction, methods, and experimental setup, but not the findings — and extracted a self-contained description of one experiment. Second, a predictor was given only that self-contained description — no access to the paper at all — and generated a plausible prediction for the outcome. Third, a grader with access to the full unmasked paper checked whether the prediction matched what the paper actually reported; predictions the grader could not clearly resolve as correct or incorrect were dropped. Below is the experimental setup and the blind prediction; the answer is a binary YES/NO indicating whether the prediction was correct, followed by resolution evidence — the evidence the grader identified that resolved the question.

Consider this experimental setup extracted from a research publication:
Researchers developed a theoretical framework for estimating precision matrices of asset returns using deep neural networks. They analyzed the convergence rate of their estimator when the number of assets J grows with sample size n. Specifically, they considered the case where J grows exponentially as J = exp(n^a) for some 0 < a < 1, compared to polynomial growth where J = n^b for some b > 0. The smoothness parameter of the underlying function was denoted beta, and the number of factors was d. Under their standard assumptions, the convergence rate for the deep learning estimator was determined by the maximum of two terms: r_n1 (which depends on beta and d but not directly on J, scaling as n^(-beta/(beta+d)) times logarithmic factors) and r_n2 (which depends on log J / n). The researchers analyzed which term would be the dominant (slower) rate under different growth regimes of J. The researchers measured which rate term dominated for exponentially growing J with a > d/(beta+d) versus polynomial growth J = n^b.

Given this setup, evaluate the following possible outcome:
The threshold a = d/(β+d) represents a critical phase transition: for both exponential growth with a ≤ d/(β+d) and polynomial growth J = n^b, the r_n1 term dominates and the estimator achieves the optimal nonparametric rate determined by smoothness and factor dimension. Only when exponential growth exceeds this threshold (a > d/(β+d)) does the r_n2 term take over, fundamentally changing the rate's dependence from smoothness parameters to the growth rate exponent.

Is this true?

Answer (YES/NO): YES